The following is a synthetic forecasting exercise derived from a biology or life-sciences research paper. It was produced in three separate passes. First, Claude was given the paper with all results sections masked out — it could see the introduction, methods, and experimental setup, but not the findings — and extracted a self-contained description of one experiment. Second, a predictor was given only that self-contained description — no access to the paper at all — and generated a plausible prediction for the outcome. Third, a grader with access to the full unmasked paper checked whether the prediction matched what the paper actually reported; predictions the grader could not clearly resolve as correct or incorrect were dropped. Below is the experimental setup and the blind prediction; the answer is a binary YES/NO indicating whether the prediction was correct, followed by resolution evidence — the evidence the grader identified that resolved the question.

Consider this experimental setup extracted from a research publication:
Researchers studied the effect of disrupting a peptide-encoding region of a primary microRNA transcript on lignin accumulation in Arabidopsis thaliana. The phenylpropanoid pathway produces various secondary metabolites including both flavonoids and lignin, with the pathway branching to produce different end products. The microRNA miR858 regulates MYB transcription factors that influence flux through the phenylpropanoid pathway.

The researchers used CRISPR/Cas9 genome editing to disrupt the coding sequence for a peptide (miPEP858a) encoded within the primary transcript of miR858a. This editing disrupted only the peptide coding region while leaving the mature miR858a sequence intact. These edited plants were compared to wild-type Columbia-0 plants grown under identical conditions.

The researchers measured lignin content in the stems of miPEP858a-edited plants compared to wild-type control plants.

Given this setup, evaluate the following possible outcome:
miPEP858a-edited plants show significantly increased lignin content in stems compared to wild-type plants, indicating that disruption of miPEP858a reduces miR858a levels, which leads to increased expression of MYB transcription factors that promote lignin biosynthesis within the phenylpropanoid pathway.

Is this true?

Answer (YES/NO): NO